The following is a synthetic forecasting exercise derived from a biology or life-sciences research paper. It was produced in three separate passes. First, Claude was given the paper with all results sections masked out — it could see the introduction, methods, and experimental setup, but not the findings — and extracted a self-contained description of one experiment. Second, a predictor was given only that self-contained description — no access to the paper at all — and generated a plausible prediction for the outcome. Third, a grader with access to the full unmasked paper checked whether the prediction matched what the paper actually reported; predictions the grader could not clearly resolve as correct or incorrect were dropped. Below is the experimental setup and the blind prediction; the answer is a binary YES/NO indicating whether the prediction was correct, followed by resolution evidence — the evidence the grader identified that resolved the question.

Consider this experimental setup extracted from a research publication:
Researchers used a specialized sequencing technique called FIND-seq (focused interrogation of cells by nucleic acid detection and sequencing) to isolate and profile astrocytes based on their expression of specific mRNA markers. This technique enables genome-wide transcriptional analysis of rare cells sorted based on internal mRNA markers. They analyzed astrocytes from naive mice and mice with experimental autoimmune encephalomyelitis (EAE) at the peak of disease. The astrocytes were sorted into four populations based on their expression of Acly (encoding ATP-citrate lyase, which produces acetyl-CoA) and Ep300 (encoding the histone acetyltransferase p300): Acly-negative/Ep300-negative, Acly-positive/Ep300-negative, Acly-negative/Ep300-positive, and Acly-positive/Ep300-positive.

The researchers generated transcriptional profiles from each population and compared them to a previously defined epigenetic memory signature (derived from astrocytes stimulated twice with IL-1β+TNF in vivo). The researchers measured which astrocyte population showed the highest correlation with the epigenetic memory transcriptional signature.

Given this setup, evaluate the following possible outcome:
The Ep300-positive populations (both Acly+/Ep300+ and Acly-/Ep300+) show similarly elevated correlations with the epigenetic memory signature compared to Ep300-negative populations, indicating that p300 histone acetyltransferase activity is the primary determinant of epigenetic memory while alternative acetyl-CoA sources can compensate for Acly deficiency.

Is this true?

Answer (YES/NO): NO